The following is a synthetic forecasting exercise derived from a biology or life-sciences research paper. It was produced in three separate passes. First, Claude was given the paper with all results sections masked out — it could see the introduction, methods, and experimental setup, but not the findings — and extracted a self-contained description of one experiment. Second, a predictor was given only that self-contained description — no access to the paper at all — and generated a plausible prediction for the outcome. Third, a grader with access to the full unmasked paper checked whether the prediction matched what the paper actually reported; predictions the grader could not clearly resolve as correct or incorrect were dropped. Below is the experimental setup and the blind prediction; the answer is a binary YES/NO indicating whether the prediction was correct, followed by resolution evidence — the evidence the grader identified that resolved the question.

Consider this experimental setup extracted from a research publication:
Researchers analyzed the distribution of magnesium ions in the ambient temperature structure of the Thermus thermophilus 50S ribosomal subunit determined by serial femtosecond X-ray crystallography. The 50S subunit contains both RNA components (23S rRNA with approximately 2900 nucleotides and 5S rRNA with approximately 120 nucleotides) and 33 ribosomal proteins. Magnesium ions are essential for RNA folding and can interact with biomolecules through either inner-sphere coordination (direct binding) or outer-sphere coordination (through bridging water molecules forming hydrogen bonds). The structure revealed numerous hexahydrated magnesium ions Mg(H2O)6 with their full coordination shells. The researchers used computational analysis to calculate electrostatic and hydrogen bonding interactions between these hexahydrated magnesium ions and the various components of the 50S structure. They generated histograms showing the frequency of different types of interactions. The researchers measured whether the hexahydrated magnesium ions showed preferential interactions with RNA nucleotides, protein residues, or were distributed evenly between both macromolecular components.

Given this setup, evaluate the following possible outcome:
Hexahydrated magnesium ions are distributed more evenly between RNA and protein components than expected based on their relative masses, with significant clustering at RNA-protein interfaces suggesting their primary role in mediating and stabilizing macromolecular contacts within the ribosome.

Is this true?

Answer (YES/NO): NO